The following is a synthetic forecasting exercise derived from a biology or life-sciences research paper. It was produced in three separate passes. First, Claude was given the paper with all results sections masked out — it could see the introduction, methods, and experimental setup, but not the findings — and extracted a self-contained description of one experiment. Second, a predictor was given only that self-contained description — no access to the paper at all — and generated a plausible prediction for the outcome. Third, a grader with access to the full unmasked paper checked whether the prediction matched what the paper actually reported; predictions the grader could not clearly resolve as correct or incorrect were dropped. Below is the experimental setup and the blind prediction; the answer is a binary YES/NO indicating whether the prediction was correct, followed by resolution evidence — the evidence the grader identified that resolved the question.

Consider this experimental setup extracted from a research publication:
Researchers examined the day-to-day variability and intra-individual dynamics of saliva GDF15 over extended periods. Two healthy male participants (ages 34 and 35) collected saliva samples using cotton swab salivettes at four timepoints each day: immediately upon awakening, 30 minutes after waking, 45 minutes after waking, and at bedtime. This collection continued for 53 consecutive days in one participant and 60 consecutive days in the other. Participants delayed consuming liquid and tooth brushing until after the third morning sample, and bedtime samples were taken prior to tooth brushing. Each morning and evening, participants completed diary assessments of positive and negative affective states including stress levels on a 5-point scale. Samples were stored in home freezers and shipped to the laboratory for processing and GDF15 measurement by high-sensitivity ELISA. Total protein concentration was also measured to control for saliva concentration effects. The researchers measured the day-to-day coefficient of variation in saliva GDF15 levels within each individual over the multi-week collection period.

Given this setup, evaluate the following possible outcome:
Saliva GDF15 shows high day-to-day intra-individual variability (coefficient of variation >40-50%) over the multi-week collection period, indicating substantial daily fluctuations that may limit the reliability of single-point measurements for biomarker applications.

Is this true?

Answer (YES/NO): YES